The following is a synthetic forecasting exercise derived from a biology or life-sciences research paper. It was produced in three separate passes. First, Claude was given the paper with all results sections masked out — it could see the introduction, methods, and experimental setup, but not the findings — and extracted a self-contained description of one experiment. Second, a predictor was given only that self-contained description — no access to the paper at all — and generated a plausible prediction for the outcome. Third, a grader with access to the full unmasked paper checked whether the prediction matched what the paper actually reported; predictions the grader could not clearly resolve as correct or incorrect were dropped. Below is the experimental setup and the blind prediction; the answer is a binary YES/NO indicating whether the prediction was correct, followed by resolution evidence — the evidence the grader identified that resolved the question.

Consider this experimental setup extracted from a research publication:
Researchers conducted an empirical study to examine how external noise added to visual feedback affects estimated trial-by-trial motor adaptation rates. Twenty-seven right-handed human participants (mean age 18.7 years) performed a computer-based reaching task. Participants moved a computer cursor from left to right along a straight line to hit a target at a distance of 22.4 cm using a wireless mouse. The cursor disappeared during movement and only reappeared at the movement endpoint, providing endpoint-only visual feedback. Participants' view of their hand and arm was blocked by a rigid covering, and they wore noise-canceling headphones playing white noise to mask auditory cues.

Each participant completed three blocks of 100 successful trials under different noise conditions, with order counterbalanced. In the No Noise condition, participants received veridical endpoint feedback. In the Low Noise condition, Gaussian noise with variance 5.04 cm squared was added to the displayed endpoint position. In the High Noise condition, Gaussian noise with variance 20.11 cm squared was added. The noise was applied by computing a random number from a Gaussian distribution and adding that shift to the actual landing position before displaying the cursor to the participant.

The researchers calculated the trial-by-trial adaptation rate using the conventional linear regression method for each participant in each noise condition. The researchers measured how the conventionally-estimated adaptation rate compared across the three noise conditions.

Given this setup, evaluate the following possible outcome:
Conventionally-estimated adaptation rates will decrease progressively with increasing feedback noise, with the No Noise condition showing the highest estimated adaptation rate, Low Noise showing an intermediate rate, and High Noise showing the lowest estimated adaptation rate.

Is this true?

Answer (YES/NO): NO